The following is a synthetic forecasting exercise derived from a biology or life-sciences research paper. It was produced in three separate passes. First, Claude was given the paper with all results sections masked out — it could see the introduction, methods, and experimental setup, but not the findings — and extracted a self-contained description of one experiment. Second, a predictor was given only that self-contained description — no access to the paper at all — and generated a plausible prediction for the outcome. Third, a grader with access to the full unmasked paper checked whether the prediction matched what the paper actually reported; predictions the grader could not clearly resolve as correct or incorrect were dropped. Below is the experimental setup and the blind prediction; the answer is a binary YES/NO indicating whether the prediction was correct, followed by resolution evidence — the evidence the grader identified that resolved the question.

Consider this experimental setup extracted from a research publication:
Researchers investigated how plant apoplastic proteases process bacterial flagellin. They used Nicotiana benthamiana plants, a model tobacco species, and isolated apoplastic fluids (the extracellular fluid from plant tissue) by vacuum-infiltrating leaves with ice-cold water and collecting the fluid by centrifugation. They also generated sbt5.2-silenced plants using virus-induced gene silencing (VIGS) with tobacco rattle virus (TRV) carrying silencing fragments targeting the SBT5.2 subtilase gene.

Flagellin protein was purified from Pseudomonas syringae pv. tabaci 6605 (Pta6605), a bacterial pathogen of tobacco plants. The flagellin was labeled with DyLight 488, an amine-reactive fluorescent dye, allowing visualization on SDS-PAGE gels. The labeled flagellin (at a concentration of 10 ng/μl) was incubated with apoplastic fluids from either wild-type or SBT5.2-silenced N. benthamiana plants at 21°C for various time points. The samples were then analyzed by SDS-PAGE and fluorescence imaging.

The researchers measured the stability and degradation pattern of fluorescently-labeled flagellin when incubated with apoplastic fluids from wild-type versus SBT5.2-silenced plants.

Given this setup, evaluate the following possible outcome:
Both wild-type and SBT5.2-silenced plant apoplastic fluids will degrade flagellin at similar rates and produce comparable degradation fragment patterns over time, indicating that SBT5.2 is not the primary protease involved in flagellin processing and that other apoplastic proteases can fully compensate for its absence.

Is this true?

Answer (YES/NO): NO